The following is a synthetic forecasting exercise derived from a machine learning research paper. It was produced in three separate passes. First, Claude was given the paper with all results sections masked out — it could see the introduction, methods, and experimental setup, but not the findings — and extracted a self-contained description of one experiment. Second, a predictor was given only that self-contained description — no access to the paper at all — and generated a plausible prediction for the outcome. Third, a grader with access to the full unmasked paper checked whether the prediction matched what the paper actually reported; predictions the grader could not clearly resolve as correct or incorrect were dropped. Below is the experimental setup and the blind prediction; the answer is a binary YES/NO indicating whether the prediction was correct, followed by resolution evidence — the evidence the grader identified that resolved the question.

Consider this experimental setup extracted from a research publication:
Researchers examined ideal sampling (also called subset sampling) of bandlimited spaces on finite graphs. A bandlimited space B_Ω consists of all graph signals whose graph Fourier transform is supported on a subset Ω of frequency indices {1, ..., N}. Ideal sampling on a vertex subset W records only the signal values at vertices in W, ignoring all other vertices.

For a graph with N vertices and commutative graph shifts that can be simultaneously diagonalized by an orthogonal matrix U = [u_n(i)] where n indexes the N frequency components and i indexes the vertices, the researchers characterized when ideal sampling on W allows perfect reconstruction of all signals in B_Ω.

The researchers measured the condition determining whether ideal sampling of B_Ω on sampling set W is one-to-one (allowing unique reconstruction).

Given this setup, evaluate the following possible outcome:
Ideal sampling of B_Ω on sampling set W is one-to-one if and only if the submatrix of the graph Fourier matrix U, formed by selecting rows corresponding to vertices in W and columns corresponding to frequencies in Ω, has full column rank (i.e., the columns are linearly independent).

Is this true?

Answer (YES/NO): YES